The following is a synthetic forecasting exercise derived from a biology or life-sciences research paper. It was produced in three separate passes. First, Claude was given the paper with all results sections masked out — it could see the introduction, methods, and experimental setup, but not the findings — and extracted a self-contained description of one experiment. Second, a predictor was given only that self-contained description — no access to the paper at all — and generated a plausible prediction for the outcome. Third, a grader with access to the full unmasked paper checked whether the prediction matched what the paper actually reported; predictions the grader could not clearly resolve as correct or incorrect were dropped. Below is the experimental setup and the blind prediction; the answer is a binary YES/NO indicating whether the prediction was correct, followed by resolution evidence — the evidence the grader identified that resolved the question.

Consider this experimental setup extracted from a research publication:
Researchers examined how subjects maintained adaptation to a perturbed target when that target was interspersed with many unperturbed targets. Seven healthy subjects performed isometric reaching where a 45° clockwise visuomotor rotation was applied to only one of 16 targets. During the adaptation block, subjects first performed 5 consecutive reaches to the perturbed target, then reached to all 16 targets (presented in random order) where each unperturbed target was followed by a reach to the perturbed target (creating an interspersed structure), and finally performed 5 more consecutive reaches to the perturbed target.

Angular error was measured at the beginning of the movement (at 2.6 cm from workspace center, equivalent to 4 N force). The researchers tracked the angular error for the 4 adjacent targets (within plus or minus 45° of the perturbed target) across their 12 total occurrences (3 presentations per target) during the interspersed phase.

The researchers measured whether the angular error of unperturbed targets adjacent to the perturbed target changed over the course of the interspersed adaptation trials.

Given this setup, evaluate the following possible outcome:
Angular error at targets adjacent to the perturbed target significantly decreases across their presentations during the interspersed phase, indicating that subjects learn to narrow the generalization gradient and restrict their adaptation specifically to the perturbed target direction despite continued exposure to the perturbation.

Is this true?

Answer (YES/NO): NO